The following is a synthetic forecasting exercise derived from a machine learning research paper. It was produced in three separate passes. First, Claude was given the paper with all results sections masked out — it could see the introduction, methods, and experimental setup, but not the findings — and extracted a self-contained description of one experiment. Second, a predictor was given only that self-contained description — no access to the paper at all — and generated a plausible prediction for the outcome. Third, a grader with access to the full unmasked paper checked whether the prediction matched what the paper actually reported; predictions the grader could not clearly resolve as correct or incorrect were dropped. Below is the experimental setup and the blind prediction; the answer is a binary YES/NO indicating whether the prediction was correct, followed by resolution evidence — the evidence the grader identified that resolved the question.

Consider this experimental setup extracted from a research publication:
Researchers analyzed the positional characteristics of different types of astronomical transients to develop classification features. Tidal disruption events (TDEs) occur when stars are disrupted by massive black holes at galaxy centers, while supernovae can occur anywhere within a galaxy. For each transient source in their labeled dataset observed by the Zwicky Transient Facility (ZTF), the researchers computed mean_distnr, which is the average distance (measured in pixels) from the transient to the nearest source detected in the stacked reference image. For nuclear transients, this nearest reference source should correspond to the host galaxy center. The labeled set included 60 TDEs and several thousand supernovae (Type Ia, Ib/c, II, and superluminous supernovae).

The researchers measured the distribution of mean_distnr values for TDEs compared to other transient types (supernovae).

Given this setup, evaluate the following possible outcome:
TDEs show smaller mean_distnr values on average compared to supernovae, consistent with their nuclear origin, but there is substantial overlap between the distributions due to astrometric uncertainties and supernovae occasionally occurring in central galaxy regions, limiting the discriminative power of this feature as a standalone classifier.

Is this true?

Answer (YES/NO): NO